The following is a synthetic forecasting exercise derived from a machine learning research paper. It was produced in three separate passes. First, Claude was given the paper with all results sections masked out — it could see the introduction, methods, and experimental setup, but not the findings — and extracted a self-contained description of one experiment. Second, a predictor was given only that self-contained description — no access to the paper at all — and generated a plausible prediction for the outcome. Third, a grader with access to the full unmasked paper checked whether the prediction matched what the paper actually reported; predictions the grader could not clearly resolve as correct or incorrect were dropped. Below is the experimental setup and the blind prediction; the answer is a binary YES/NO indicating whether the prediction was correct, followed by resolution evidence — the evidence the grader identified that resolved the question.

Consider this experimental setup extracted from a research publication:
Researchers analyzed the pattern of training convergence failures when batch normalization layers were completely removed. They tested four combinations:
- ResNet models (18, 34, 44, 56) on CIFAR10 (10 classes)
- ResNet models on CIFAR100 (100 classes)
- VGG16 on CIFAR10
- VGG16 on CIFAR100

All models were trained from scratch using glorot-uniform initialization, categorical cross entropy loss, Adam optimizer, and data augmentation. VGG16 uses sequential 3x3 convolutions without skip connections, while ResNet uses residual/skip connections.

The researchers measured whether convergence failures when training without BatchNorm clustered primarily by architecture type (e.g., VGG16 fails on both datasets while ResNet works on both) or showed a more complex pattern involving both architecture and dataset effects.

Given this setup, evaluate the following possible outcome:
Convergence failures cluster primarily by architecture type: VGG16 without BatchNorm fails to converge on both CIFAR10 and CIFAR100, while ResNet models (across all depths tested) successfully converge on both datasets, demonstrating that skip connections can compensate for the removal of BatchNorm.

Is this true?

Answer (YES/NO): NO